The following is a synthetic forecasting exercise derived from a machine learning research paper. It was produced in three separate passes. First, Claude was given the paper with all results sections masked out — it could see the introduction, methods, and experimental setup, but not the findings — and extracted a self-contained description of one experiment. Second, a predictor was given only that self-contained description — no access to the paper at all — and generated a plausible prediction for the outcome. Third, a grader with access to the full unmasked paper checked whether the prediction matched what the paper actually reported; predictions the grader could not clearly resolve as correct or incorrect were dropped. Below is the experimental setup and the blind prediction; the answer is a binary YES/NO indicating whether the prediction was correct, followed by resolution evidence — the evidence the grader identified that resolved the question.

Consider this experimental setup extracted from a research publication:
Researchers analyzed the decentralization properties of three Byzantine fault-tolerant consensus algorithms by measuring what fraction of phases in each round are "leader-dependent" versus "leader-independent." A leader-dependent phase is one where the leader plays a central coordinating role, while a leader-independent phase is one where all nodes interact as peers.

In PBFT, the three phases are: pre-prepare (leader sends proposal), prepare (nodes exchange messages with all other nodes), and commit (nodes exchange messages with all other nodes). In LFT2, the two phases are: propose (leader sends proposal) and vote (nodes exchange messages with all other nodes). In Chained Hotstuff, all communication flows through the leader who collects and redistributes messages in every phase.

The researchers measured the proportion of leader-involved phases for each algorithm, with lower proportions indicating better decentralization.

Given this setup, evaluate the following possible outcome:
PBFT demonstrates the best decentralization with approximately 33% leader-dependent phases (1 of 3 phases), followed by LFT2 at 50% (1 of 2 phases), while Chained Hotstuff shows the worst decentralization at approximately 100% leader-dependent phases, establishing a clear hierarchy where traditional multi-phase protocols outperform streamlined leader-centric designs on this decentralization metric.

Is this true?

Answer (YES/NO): YES